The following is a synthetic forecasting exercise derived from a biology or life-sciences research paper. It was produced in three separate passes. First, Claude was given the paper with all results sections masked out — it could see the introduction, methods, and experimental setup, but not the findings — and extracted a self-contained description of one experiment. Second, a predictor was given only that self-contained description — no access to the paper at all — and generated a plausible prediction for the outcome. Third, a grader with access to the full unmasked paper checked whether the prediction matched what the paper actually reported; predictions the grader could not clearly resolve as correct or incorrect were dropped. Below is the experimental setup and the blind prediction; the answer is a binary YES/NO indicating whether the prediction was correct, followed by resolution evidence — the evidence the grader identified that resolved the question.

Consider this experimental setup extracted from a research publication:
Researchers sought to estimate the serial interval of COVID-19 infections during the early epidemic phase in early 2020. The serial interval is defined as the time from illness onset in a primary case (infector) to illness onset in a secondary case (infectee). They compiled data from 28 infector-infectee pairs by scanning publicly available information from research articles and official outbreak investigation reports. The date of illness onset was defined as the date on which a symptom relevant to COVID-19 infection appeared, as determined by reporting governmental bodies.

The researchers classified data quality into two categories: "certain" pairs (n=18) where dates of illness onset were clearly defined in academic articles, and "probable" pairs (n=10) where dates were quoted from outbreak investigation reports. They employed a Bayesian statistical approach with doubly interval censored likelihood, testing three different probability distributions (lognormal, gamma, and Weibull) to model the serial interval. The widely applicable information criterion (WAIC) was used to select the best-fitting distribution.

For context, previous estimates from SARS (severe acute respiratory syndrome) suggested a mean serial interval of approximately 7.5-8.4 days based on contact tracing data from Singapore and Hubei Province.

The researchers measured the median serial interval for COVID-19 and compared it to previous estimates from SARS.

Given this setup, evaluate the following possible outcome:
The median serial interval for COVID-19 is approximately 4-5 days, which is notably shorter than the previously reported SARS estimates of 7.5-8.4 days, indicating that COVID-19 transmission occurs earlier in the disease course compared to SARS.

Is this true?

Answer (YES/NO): YES